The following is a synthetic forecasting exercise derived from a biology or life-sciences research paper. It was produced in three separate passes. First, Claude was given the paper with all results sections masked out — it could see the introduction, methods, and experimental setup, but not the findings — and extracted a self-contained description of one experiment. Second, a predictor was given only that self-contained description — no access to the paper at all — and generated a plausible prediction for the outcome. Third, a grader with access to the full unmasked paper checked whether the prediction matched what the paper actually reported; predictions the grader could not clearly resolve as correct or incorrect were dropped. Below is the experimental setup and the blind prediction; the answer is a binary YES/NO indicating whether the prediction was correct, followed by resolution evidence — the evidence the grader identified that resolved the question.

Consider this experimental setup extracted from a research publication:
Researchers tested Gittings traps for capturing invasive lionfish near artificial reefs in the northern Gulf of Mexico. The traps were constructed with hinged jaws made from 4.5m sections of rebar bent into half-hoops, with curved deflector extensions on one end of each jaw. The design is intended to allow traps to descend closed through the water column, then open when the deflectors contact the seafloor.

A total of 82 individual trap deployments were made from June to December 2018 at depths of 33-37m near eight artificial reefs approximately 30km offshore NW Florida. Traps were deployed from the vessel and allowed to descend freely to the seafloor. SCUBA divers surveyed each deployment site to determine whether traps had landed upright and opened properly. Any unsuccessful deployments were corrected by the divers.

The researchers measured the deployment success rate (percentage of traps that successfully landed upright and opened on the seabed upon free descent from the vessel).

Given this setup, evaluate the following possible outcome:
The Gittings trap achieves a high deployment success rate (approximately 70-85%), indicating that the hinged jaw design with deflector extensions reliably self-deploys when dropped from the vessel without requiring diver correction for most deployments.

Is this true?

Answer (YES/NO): NO